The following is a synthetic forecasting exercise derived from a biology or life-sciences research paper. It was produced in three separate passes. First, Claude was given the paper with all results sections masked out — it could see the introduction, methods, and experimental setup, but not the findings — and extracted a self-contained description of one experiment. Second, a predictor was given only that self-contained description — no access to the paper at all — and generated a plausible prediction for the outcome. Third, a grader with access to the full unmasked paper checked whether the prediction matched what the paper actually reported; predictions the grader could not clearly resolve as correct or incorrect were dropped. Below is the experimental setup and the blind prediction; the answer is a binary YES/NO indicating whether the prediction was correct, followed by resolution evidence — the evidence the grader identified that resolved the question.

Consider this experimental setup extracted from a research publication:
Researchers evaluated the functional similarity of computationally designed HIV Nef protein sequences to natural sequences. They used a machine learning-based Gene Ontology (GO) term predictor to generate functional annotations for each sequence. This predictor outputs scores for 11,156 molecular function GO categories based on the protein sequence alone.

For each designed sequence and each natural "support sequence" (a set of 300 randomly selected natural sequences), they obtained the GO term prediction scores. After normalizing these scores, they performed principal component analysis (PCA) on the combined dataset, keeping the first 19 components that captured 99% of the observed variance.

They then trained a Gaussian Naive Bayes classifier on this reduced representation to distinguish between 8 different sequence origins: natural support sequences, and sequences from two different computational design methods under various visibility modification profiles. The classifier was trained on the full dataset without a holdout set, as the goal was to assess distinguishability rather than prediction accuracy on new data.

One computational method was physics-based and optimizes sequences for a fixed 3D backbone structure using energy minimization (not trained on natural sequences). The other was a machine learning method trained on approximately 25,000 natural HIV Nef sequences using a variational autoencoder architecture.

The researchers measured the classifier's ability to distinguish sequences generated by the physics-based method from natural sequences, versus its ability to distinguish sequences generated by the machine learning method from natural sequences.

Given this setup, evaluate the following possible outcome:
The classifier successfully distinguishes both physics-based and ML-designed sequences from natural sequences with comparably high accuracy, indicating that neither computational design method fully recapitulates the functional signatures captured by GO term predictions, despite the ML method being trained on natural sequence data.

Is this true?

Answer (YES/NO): NO